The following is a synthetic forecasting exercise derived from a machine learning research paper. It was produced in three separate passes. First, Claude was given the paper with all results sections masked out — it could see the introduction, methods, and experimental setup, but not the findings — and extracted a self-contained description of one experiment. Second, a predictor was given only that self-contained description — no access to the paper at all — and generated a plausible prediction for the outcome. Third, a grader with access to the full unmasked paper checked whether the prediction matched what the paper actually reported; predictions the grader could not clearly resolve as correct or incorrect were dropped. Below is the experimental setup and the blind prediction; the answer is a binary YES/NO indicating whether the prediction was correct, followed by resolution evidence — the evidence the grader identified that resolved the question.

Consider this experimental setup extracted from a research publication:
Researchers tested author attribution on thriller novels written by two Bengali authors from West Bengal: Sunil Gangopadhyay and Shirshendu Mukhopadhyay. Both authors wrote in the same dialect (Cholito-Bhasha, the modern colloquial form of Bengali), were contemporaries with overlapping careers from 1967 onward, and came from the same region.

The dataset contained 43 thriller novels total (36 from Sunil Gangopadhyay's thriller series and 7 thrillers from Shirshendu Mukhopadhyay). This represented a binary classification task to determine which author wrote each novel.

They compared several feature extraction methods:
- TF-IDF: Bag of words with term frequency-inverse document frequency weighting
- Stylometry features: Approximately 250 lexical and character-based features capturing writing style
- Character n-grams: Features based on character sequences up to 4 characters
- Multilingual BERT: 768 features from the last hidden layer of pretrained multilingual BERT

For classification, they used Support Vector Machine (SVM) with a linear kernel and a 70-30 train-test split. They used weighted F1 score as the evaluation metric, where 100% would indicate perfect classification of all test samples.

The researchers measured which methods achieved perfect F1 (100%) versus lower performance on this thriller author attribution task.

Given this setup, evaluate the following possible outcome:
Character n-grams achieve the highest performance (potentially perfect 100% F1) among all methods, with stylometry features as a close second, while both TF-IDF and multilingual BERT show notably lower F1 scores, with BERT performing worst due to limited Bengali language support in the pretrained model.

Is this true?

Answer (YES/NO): NO